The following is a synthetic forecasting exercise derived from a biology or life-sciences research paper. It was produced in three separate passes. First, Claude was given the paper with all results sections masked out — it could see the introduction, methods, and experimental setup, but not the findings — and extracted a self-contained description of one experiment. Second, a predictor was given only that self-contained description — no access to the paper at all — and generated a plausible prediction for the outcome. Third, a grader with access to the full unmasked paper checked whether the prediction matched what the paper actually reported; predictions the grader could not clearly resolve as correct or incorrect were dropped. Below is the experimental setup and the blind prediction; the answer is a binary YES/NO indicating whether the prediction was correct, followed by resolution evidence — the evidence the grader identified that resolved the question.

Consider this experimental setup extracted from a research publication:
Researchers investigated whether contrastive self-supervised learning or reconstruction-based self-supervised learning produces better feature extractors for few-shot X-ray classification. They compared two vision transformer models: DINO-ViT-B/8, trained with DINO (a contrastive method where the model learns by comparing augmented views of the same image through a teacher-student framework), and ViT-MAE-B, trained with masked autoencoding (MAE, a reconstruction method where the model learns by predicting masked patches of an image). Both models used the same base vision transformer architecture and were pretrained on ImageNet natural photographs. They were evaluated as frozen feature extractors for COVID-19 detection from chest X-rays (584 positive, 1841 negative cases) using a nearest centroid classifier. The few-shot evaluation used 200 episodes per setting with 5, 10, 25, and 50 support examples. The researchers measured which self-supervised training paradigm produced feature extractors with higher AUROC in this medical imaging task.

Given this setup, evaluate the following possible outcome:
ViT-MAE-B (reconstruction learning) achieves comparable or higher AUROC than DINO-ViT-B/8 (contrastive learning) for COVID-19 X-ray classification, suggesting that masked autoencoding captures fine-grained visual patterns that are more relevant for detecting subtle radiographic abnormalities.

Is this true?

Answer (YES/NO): NO